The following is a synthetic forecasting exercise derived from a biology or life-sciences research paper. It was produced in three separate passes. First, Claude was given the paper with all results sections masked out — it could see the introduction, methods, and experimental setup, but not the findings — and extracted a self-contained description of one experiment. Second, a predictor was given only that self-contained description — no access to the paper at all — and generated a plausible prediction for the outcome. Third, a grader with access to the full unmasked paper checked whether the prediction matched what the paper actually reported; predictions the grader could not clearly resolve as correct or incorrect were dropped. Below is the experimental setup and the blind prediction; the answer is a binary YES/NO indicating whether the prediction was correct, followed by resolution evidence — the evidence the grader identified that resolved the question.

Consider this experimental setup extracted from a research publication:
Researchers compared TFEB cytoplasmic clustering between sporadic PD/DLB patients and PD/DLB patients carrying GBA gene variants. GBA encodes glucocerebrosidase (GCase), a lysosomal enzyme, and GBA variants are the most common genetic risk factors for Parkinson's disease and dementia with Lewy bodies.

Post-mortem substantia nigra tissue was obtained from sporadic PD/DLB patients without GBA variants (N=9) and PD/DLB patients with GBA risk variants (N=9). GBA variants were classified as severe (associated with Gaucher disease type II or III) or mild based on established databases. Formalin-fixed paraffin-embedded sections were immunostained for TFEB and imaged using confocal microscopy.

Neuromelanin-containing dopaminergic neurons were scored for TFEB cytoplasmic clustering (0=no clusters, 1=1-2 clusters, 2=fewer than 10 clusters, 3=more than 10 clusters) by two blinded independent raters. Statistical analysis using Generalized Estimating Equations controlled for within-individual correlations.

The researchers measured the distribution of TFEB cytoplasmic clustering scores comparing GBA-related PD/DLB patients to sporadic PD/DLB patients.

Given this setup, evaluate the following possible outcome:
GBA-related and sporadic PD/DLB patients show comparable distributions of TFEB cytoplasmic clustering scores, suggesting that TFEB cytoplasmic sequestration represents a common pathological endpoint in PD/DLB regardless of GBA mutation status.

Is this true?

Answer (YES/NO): NO